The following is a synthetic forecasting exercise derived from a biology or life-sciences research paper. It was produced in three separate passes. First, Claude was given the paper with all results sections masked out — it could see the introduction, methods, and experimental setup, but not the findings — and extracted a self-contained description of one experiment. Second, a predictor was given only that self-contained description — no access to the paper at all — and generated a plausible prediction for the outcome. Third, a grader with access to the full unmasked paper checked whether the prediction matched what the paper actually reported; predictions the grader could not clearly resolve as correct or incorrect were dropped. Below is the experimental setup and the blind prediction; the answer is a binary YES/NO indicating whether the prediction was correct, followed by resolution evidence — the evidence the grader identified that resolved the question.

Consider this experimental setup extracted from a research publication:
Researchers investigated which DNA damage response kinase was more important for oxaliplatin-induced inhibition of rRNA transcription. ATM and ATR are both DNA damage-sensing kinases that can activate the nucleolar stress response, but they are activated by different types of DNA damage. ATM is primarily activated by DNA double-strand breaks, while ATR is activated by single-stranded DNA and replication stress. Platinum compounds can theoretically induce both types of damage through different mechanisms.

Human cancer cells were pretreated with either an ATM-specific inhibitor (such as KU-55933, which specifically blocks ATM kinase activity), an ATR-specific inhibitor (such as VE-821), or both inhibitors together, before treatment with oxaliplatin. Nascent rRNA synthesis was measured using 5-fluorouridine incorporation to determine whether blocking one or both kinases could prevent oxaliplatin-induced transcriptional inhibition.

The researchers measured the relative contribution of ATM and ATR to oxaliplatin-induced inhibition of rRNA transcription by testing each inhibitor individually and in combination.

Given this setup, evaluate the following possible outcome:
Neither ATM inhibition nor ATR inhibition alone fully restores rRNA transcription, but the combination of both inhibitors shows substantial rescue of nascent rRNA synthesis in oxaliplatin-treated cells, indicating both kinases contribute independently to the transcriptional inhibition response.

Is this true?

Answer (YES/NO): YES